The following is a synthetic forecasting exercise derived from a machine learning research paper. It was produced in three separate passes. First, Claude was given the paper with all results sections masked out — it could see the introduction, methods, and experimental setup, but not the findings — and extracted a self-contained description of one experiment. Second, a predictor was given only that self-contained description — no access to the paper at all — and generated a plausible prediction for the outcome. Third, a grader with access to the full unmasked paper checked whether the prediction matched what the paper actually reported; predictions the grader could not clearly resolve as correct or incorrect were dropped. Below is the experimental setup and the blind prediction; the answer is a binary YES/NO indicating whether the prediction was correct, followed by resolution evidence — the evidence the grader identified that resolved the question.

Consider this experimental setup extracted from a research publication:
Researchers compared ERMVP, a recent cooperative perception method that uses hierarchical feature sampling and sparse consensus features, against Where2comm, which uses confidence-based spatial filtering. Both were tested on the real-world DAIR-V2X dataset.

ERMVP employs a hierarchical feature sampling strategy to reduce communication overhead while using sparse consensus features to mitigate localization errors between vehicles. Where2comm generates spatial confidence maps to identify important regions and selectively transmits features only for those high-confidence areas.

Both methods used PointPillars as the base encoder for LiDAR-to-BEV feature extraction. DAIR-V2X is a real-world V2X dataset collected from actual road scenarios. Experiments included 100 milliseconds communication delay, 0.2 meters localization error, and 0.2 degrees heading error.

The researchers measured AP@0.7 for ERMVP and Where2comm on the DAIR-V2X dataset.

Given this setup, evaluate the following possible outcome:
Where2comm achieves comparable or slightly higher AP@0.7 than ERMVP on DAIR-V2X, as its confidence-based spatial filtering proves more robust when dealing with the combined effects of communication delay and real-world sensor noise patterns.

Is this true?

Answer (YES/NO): NO